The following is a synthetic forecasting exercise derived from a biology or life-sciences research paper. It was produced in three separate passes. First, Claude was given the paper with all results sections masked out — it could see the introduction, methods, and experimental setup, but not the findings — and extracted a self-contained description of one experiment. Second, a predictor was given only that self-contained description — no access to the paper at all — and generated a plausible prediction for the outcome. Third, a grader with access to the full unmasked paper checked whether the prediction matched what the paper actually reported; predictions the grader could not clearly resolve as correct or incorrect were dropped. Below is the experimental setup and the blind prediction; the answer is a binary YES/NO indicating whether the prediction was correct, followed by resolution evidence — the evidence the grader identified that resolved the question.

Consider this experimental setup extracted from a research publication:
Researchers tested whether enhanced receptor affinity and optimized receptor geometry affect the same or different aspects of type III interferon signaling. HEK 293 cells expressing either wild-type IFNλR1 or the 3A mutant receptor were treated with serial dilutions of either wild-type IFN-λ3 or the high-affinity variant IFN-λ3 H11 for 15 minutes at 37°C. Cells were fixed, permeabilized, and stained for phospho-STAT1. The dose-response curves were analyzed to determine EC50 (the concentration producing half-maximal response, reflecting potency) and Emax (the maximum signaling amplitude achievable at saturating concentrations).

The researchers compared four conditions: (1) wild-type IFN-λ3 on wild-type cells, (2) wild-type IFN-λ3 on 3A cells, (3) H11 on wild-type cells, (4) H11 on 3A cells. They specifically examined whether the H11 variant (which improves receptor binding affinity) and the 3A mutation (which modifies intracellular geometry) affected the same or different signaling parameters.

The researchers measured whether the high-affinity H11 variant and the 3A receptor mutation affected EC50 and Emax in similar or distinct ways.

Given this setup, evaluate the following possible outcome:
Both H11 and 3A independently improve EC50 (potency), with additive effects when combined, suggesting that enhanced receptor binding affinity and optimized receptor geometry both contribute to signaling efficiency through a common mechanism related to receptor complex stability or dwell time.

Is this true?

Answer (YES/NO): NO